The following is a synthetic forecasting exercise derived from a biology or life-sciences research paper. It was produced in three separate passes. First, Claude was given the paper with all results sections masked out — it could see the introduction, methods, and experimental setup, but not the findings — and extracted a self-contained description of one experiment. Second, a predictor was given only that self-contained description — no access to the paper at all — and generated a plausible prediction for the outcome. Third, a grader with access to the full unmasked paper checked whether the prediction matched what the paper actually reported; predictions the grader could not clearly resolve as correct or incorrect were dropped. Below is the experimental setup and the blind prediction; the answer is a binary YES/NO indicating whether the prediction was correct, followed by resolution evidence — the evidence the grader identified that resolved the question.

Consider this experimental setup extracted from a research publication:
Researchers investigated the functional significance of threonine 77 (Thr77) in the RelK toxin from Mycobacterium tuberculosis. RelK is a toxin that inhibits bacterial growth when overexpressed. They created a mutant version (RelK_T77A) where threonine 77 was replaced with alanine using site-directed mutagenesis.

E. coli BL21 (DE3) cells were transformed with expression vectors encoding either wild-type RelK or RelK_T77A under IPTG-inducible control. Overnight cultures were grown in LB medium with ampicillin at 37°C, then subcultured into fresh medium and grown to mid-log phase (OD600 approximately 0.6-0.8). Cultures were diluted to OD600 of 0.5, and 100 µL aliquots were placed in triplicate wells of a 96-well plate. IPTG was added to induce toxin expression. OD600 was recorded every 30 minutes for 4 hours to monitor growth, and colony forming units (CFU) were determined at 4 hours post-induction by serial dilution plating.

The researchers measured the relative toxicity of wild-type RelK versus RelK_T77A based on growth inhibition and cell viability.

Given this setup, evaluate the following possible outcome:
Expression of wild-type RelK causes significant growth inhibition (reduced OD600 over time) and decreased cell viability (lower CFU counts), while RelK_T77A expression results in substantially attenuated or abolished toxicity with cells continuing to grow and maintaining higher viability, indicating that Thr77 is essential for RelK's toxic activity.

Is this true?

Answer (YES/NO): NO